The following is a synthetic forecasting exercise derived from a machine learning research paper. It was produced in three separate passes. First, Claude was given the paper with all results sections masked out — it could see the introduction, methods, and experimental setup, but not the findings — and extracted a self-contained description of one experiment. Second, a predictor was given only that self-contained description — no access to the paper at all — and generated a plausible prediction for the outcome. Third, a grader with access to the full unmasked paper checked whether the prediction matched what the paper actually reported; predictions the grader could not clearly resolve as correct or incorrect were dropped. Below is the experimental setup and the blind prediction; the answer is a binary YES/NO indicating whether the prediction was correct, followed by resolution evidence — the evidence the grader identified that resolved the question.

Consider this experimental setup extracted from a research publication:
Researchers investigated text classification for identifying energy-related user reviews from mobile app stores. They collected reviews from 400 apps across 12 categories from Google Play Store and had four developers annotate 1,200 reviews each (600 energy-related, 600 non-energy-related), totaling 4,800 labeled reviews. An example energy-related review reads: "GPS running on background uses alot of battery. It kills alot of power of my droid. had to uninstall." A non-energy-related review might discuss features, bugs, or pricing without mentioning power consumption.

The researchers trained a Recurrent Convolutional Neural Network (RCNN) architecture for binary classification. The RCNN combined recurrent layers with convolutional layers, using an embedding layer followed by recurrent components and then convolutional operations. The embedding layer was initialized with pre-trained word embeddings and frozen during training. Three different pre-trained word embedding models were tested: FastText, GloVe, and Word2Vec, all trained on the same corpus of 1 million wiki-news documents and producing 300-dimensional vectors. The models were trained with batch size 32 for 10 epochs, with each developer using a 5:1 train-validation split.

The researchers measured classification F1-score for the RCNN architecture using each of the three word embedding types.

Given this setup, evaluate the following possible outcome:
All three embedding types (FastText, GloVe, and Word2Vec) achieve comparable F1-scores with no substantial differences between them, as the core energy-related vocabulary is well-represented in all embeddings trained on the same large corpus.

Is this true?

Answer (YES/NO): NO